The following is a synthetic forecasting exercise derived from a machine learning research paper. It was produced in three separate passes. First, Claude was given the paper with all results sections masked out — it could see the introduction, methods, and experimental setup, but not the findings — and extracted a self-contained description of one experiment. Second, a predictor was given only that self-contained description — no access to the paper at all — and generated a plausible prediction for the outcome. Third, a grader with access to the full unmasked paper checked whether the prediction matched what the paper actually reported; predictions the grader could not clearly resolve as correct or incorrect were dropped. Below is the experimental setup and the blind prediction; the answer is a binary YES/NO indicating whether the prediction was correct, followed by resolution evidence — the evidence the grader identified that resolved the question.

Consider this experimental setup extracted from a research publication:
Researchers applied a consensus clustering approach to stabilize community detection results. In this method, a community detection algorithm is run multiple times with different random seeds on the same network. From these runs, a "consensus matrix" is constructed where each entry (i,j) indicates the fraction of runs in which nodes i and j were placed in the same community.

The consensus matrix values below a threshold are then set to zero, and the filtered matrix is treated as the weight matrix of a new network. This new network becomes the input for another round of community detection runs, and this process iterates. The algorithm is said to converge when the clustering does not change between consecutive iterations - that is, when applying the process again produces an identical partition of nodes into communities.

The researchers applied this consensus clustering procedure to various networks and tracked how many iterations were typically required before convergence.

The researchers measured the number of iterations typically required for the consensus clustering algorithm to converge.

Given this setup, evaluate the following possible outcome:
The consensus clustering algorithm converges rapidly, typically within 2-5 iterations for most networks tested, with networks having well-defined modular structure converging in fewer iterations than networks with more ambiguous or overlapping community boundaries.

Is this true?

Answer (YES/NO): NO